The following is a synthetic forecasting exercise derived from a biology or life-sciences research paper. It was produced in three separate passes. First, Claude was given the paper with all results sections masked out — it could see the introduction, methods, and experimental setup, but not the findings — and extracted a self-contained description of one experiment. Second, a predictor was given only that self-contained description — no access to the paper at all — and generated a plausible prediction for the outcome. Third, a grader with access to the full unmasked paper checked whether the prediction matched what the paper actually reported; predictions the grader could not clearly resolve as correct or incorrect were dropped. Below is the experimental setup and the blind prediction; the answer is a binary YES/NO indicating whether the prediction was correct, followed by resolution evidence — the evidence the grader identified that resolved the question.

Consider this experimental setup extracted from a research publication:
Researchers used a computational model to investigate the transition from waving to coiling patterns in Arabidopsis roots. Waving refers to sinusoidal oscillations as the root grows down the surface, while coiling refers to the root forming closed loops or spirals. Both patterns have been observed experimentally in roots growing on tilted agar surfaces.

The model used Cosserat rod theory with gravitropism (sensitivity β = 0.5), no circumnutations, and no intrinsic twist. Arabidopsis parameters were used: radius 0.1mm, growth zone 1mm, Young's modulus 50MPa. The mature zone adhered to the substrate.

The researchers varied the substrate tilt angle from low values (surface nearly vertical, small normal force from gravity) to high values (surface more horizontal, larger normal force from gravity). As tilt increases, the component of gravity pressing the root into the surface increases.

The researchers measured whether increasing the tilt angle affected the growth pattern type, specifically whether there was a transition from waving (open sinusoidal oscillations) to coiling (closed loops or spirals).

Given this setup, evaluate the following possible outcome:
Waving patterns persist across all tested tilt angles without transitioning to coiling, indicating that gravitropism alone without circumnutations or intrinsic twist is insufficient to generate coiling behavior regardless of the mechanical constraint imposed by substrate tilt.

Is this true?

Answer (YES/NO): NO